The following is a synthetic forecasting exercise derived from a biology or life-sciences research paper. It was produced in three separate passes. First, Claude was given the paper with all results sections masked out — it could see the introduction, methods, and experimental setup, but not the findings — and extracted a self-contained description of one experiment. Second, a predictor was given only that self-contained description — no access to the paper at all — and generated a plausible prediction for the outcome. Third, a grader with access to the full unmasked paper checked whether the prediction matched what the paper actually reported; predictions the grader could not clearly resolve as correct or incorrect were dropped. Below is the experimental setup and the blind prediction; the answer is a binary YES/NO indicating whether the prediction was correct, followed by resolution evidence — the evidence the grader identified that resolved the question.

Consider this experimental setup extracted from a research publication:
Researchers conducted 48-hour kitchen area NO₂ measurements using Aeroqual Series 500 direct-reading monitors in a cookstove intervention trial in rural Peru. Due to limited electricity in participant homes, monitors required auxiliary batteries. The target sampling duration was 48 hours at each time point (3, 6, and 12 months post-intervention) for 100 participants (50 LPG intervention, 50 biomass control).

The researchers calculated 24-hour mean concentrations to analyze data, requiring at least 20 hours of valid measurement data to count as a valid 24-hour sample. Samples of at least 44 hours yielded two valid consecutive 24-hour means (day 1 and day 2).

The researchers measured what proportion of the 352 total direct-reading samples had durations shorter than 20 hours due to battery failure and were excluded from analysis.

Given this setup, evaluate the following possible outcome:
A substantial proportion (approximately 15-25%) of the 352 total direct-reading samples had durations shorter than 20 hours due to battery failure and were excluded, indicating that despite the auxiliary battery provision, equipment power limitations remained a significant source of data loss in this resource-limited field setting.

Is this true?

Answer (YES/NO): YES